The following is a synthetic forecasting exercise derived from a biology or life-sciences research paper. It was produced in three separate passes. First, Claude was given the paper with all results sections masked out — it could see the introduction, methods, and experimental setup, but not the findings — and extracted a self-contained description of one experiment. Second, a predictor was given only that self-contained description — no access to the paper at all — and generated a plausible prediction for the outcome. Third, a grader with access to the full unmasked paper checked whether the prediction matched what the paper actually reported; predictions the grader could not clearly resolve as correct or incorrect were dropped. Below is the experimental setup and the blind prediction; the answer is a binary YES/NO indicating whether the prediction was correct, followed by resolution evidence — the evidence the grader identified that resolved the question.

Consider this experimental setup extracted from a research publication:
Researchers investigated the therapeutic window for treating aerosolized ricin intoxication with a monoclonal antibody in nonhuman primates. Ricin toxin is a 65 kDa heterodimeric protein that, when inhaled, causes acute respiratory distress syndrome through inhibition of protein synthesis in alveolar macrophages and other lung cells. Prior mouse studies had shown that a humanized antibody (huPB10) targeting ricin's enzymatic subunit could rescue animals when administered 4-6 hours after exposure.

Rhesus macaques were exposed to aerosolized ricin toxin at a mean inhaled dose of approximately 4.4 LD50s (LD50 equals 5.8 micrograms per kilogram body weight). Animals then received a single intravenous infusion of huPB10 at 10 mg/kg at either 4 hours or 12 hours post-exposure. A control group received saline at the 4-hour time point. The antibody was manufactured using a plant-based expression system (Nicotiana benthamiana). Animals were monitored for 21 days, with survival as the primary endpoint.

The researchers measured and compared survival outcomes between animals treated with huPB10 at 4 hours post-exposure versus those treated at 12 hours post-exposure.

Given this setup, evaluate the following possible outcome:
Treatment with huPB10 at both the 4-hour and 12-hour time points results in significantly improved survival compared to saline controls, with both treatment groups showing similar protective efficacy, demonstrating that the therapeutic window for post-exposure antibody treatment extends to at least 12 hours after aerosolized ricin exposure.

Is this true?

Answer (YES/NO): NO